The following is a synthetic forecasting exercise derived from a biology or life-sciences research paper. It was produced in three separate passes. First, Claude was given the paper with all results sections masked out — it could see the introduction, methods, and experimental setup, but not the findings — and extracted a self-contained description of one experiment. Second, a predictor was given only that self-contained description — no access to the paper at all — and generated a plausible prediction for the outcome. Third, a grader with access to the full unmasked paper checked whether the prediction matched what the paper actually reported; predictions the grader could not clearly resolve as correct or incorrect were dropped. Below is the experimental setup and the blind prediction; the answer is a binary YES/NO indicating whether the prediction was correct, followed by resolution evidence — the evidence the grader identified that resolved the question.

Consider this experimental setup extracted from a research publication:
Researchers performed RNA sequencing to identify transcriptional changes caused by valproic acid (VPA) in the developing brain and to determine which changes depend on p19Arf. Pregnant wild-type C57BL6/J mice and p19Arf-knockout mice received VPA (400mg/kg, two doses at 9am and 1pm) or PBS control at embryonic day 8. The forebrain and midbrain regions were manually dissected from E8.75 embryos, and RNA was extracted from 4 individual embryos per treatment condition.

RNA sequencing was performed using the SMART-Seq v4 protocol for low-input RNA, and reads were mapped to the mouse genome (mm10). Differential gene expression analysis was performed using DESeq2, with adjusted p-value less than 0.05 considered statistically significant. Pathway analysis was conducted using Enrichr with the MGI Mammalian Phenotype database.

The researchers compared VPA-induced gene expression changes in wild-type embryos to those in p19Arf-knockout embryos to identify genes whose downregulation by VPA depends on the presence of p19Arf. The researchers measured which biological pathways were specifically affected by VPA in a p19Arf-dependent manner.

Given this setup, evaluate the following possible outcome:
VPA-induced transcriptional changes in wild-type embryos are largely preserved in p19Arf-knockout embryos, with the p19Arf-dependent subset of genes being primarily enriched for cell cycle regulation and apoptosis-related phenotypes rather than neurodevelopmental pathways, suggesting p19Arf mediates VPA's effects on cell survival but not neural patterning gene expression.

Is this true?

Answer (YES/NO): NO